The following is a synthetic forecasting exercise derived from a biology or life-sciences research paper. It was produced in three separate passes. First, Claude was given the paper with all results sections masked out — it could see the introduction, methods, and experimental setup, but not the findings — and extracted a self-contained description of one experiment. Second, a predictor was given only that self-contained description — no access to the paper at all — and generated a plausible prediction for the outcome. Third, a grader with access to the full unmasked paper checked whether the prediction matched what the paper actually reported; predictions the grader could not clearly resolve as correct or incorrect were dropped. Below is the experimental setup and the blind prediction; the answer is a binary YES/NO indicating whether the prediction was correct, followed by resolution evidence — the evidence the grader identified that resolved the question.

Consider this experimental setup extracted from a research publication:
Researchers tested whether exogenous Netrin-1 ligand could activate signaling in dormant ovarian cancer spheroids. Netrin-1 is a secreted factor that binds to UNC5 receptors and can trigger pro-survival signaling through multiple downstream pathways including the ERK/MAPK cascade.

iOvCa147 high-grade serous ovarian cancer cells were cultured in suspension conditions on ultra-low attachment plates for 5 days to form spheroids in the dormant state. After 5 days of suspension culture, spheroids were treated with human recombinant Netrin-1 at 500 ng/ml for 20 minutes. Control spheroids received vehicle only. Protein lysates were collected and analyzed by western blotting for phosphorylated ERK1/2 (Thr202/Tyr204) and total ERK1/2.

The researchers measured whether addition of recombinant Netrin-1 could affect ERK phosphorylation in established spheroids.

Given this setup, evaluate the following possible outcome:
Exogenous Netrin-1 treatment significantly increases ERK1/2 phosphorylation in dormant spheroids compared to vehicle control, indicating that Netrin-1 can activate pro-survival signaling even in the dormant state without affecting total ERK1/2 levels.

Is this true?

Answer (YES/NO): YES